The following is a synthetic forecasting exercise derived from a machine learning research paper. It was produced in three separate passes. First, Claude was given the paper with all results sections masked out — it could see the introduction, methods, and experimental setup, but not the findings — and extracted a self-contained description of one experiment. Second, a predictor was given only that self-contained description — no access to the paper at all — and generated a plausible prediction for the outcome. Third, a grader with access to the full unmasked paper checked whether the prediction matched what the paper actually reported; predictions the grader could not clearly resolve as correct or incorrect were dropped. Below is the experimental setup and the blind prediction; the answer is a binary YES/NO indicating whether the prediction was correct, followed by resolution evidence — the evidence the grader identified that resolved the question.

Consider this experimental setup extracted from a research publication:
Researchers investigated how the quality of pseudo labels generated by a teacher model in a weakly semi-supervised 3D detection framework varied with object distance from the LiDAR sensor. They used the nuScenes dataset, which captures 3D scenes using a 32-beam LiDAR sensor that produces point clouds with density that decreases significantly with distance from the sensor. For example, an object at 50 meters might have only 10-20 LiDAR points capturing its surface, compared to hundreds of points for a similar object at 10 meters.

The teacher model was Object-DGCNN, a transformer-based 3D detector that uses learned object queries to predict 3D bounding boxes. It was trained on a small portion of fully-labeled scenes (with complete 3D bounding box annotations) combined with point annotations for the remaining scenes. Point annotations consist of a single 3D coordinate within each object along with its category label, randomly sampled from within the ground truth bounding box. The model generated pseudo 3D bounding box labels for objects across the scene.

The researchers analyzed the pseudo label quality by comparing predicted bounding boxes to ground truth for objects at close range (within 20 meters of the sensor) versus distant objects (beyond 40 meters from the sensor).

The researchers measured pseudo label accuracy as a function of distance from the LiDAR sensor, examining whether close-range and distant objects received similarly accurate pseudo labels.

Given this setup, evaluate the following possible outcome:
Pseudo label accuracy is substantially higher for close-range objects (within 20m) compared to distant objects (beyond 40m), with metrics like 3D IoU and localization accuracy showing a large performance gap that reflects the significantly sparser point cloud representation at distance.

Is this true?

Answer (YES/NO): YES